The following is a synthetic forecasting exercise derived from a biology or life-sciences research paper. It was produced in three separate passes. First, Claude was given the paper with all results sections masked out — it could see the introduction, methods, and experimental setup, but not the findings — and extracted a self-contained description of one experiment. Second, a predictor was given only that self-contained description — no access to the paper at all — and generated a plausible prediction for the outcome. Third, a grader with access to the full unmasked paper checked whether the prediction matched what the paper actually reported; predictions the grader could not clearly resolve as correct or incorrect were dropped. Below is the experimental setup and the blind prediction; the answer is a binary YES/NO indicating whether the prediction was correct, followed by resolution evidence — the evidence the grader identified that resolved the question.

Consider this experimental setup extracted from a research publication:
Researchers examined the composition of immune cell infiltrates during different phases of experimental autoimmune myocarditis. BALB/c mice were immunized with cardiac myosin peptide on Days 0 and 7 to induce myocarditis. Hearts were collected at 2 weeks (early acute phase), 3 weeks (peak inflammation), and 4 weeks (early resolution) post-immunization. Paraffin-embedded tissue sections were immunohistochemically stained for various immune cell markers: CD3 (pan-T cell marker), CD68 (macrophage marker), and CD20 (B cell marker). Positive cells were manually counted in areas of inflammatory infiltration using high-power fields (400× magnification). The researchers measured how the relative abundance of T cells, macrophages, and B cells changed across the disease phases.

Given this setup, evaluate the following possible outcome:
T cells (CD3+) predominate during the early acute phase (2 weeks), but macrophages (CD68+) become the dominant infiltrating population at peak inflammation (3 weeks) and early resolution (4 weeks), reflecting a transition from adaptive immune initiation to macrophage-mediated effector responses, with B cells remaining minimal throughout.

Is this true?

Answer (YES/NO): NO